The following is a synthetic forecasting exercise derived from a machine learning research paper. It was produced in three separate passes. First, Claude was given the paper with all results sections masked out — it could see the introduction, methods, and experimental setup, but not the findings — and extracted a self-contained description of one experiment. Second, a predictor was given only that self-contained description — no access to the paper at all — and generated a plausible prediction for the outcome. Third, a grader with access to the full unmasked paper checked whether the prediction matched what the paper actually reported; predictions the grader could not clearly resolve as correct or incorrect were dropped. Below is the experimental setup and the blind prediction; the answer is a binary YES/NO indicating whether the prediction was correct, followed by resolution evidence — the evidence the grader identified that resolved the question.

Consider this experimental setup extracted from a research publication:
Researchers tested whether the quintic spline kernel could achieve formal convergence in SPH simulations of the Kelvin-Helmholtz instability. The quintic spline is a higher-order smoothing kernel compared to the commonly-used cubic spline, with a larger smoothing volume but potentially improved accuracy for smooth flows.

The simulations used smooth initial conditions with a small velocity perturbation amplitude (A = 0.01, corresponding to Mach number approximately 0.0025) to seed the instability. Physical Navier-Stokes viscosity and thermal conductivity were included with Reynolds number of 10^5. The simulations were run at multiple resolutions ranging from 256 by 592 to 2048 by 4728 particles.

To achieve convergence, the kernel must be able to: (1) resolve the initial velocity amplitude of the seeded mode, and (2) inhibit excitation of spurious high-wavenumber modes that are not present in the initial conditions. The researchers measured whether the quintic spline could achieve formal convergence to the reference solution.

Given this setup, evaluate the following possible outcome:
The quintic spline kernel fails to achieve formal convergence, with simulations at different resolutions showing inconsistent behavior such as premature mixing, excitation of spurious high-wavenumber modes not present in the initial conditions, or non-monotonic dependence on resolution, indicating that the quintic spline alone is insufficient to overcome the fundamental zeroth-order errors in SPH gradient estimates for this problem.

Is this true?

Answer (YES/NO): NO